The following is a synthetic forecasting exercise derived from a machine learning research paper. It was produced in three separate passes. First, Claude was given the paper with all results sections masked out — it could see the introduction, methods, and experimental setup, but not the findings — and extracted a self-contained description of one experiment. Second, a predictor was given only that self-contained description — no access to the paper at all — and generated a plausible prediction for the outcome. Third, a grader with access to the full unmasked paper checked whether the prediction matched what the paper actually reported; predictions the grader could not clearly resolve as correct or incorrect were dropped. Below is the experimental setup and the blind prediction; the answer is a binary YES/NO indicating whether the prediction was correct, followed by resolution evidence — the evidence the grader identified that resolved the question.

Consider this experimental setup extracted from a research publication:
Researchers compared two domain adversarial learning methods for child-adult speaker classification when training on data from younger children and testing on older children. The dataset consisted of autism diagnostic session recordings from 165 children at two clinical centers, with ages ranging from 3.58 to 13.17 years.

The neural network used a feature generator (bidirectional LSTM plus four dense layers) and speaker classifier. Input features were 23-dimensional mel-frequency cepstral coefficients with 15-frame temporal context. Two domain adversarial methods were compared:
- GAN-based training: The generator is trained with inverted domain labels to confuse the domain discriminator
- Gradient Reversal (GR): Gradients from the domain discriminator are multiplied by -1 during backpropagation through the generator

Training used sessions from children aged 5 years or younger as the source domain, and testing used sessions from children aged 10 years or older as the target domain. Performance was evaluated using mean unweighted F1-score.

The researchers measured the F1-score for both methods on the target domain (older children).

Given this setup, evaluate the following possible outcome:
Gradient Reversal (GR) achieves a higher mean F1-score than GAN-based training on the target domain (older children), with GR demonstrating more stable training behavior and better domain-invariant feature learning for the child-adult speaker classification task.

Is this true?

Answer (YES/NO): NO